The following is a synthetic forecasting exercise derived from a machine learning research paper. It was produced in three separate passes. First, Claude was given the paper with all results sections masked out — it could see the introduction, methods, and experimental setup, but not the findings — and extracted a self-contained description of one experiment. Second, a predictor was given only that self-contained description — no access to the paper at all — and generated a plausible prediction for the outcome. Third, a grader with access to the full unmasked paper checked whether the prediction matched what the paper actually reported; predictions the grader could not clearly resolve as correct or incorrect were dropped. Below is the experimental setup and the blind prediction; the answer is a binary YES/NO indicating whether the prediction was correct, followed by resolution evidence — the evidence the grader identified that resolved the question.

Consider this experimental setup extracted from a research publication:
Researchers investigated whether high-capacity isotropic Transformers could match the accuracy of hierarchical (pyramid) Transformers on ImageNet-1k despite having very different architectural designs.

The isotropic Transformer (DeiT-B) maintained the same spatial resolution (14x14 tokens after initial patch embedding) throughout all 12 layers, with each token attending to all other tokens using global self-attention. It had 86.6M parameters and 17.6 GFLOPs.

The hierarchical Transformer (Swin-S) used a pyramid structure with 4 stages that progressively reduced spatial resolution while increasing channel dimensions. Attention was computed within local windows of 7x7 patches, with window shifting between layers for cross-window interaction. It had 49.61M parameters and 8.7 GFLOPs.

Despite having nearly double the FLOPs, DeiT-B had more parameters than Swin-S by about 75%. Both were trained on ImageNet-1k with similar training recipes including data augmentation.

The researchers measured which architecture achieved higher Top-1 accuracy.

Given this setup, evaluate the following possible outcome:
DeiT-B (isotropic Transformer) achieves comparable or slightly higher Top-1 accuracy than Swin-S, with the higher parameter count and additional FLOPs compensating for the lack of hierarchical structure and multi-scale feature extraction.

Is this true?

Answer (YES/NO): NO